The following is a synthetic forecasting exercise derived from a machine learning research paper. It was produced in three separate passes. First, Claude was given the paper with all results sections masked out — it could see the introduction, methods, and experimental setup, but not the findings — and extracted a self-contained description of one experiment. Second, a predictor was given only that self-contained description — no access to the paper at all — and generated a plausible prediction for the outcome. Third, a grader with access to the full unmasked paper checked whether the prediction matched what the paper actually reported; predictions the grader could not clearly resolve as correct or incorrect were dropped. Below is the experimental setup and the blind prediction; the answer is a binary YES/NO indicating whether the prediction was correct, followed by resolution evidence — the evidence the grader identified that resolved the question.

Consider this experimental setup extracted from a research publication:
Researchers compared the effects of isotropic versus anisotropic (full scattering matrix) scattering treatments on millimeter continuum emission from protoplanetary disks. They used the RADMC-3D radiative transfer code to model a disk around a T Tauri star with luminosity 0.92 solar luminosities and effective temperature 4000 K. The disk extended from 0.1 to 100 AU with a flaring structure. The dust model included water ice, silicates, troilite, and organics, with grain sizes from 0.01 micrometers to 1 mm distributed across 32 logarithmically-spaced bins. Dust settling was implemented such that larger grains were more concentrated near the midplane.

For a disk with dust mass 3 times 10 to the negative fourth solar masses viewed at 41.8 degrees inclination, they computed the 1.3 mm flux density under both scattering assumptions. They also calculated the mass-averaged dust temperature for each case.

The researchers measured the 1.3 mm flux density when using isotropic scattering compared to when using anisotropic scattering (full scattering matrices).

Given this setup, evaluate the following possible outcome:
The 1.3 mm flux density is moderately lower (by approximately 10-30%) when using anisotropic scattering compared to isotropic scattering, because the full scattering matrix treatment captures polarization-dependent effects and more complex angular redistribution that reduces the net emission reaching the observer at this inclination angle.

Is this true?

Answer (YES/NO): NO